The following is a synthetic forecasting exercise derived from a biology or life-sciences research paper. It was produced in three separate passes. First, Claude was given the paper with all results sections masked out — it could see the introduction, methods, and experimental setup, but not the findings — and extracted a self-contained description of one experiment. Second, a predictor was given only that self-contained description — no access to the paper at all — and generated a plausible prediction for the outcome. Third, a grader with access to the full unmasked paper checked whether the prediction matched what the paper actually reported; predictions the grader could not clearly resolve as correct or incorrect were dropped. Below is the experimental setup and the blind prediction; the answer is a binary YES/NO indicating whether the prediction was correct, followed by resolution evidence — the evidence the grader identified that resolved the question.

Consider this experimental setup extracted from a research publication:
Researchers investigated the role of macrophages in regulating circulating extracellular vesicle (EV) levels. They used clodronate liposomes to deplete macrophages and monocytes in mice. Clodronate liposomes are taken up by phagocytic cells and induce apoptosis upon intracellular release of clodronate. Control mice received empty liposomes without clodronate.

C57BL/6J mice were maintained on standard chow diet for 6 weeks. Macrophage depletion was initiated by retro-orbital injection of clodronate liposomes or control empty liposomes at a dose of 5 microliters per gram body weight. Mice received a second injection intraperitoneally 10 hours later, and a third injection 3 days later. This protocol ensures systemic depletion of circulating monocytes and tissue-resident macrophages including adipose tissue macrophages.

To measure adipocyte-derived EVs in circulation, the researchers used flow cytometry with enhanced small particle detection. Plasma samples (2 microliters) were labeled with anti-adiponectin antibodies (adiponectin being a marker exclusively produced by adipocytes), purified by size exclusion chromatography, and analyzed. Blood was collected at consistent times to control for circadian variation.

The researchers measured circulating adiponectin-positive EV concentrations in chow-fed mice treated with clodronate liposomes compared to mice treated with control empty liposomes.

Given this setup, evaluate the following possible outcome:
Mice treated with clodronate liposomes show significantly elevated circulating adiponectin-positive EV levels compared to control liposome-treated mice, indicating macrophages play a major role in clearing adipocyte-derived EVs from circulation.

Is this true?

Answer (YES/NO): YES